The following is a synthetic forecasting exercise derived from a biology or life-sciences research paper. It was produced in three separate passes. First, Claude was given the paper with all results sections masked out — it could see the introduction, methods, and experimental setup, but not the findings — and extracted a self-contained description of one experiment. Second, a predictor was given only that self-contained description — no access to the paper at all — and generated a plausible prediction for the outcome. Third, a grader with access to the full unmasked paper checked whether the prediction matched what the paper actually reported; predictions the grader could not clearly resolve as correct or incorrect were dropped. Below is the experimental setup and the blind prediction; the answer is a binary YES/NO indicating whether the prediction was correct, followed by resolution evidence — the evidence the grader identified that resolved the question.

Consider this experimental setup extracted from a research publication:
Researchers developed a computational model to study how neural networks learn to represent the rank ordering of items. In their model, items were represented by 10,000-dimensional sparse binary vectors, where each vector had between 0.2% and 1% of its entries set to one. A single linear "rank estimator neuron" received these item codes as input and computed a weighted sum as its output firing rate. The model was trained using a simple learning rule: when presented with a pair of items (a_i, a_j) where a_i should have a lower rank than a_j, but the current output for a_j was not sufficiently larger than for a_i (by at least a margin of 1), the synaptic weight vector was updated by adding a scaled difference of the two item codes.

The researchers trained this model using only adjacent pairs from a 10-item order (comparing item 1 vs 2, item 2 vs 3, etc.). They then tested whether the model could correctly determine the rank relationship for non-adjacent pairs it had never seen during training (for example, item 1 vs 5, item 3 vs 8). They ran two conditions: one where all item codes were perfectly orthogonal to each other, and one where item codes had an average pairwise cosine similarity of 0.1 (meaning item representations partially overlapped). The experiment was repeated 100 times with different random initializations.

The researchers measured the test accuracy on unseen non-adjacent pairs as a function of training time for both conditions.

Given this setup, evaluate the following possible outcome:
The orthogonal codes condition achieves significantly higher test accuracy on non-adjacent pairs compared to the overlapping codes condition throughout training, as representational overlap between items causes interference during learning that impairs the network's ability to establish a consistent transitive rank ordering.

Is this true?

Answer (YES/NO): NO